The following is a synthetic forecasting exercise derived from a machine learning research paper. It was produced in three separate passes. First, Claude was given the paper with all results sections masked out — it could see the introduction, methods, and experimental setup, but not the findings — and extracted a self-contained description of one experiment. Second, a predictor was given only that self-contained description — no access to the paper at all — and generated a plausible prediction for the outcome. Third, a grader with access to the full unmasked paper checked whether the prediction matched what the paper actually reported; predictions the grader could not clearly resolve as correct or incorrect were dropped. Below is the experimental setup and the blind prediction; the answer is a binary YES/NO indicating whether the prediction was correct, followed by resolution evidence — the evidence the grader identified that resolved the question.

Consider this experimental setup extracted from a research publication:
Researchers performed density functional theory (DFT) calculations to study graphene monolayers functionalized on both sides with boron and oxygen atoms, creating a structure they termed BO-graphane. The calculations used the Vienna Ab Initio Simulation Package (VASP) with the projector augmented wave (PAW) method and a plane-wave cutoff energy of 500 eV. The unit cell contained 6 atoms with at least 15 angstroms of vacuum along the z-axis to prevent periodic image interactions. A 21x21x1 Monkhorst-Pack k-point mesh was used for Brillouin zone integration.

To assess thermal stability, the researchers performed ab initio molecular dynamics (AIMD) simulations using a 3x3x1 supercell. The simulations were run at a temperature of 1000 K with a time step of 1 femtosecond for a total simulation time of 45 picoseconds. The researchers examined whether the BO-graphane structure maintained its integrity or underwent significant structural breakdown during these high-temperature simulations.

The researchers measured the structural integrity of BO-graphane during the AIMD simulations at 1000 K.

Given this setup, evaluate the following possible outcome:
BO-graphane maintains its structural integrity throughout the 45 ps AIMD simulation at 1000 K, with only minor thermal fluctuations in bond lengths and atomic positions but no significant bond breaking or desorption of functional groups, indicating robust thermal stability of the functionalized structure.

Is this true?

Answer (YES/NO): YES